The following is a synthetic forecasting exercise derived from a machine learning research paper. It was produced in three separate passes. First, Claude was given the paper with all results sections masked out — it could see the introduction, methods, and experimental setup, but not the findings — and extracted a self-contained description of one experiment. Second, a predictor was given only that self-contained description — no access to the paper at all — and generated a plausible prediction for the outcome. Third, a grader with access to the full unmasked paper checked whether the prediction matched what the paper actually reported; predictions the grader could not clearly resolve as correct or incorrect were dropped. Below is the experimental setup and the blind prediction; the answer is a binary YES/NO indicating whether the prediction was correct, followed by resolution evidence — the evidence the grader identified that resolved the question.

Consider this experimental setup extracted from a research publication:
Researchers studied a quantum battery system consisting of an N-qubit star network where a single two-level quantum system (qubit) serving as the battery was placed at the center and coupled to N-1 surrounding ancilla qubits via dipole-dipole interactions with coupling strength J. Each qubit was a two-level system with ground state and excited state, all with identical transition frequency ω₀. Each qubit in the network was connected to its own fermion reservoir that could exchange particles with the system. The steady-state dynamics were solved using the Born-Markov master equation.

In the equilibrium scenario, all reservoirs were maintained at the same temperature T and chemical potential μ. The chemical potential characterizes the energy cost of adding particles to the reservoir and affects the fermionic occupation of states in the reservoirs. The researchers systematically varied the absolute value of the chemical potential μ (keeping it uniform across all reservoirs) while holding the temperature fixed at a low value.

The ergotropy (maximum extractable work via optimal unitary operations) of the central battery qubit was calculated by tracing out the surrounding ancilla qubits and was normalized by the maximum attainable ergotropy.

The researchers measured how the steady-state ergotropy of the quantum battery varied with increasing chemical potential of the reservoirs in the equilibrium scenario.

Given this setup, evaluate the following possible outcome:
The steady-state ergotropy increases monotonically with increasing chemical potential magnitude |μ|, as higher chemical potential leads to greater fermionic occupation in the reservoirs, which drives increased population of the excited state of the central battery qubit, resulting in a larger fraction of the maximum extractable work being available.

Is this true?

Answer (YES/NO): YES